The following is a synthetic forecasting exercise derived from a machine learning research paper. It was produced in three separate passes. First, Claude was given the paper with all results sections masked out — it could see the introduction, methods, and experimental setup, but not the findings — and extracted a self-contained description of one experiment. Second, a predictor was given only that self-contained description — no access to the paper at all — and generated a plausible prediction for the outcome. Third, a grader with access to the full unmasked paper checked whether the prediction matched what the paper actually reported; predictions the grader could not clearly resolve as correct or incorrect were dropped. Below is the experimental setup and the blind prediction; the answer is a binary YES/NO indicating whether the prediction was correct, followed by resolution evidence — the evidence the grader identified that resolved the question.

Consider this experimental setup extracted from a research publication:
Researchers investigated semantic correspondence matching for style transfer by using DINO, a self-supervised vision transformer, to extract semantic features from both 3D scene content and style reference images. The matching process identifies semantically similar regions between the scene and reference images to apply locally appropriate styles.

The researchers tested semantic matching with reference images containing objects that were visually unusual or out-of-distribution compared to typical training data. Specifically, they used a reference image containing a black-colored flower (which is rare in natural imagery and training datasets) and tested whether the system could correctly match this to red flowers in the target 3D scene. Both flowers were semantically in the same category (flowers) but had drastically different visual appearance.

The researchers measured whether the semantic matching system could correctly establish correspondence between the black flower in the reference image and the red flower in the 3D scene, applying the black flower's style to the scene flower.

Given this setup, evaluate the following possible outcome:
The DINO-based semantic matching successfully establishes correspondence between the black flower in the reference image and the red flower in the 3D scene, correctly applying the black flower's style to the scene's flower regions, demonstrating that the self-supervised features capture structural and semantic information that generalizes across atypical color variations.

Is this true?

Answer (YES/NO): NO